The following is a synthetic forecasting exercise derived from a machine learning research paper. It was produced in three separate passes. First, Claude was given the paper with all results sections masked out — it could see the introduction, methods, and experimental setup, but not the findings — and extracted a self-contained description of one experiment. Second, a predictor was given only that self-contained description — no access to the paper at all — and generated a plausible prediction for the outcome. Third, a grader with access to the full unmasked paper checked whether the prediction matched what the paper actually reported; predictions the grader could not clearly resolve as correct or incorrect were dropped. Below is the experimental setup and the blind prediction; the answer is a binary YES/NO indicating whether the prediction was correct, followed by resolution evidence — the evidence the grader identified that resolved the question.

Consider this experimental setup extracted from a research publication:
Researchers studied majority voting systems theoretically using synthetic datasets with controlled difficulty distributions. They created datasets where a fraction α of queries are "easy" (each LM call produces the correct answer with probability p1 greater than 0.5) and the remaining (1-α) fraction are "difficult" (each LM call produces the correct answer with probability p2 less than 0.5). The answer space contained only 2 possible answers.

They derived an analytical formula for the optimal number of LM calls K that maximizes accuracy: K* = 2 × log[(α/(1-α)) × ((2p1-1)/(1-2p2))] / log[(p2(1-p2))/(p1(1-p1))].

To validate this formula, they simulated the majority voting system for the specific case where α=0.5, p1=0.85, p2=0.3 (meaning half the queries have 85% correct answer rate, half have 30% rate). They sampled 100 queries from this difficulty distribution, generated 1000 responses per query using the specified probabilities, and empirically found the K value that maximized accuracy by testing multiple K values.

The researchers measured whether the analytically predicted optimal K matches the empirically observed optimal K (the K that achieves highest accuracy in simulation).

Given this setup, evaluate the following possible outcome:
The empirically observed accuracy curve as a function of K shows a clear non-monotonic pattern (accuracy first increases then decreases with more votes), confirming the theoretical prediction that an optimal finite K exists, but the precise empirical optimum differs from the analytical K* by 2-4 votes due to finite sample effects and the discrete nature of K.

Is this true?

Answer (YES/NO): NO